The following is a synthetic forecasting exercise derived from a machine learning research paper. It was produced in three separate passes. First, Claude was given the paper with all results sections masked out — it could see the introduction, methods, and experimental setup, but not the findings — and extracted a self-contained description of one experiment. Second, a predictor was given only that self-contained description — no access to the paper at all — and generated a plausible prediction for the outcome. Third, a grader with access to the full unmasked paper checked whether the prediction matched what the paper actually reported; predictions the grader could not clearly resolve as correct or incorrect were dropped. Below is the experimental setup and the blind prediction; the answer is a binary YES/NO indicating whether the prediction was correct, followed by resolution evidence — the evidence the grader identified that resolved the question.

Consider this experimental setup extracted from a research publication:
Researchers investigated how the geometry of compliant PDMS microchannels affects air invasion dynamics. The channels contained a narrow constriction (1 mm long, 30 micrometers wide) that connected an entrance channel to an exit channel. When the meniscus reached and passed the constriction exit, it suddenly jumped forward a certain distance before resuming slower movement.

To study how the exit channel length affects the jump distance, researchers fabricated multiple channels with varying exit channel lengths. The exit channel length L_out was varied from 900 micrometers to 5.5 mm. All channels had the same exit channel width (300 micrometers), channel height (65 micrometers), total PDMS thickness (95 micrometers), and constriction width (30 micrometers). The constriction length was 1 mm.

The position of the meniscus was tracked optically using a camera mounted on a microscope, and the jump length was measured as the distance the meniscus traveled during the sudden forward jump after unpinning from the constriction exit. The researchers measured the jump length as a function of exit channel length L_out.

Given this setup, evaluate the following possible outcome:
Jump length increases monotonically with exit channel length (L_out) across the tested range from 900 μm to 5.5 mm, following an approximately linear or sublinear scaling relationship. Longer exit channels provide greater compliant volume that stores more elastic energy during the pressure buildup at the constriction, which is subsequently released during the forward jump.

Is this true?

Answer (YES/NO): YES